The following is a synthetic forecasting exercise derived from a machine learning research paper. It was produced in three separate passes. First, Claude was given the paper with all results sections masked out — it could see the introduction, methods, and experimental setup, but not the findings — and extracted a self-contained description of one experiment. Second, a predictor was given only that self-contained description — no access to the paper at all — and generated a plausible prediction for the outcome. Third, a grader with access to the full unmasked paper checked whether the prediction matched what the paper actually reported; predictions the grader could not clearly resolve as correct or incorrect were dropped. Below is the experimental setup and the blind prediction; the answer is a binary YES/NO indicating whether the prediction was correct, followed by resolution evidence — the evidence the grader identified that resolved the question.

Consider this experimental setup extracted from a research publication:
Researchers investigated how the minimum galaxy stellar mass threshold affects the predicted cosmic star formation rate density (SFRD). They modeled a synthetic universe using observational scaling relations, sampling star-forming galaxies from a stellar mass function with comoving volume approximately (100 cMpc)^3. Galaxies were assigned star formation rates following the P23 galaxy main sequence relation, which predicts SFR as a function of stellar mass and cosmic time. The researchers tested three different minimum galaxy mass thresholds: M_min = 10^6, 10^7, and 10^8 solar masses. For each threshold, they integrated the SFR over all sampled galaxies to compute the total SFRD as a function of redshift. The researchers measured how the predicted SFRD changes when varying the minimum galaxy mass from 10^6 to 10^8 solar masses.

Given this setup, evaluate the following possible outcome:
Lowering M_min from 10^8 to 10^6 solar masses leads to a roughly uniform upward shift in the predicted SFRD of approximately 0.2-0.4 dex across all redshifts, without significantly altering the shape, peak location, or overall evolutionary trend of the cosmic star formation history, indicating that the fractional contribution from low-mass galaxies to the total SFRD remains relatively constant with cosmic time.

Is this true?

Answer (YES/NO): NO